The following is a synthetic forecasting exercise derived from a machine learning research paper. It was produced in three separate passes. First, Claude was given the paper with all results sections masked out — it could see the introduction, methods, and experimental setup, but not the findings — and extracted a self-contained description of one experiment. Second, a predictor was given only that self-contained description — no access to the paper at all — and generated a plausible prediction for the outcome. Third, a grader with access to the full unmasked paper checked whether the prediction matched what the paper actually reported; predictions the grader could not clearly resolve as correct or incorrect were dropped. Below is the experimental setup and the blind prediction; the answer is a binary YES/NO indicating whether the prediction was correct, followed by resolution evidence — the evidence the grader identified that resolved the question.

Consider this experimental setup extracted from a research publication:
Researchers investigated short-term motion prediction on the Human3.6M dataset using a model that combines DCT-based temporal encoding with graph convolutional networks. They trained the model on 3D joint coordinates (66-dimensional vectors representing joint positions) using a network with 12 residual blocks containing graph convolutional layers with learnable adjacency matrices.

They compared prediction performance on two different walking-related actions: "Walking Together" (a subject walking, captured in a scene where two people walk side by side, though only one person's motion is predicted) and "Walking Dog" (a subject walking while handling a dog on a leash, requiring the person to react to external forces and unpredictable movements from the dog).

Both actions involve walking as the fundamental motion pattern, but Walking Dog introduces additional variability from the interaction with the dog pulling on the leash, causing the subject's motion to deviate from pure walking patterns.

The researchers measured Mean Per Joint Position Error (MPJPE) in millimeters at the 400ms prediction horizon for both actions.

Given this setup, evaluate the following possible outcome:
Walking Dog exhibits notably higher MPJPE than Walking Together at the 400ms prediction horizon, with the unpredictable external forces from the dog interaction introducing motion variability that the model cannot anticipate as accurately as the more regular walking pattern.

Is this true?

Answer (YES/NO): YES